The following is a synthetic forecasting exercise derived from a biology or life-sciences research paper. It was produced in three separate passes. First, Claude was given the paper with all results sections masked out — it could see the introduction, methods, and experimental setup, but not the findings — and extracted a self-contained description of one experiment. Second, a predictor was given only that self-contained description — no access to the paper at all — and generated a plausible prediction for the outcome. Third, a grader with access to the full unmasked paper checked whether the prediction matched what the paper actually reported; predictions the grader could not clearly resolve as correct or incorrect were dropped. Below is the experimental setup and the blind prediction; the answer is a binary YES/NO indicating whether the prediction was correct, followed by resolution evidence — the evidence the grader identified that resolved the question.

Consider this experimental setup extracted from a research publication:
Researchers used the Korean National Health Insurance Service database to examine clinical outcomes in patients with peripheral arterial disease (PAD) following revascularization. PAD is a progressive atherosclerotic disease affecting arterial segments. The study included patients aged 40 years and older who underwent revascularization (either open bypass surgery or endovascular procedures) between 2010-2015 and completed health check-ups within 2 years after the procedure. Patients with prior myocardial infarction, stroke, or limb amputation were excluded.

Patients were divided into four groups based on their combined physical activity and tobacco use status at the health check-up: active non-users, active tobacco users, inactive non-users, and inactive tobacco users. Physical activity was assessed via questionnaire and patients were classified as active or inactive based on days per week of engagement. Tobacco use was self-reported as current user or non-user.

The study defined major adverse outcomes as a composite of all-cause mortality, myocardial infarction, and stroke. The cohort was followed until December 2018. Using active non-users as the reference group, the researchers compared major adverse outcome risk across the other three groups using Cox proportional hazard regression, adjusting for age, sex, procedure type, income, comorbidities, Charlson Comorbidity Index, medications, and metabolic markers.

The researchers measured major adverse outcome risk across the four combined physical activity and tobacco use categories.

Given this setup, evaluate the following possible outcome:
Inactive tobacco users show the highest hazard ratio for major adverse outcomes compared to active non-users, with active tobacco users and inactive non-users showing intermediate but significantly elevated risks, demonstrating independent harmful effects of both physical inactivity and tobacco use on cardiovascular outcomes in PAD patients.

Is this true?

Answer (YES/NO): YES